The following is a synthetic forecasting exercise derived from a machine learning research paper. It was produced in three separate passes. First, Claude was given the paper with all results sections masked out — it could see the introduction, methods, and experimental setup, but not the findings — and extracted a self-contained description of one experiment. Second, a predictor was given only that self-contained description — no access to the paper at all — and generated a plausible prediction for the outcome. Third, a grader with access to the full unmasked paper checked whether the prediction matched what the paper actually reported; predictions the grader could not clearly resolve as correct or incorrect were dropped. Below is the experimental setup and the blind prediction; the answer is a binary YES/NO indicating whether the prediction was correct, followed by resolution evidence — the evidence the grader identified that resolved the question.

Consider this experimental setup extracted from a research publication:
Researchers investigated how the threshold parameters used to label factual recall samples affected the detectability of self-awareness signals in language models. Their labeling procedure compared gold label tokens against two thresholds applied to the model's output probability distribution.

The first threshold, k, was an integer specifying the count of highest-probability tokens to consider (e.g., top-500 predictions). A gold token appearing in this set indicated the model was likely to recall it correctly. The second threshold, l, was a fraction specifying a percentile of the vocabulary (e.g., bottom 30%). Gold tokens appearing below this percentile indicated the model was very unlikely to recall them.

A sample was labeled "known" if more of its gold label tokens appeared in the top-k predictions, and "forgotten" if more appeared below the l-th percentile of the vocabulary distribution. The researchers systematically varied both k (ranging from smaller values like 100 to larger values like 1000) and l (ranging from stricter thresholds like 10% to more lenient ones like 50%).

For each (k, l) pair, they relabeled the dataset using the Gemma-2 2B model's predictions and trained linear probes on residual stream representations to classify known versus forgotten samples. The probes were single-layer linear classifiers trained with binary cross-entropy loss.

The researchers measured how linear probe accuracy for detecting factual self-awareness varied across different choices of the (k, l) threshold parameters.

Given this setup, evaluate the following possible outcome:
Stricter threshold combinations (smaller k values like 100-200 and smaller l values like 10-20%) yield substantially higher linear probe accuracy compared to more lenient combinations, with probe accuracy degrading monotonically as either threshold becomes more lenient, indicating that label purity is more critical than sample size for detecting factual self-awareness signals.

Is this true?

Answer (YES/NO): NO